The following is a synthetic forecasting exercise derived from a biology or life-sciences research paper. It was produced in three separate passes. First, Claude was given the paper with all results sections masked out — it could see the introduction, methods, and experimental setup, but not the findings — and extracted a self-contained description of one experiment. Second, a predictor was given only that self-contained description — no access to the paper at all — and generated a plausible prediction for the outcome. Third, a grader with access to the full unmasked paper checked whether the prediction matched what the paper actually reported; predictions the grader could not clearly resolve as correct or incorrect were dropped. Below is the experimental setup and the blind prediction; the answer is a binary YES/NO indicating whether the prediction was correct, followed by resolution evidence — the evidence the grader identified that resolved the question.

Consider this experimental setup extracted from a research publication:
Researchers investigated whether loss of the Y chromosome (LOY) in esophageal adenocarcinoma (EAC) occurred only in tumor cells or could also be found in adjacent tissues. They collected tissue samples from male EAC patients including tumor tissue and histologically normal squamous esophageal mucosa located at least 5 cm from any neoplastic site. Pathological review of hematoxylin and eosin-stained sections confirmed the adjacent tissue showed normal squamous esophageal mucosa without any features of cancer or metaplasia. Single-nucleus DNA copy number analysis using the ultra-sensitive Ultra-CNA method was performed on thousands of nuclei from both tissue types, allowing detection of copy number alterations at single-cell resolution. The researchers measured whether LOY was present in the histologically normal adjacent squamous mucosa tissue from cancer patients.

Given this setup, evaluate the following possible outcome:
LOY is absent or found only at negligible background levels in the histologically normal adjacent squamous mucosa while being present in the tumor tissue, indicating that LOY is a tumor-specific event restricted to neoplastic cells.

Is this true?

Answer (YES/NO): NO